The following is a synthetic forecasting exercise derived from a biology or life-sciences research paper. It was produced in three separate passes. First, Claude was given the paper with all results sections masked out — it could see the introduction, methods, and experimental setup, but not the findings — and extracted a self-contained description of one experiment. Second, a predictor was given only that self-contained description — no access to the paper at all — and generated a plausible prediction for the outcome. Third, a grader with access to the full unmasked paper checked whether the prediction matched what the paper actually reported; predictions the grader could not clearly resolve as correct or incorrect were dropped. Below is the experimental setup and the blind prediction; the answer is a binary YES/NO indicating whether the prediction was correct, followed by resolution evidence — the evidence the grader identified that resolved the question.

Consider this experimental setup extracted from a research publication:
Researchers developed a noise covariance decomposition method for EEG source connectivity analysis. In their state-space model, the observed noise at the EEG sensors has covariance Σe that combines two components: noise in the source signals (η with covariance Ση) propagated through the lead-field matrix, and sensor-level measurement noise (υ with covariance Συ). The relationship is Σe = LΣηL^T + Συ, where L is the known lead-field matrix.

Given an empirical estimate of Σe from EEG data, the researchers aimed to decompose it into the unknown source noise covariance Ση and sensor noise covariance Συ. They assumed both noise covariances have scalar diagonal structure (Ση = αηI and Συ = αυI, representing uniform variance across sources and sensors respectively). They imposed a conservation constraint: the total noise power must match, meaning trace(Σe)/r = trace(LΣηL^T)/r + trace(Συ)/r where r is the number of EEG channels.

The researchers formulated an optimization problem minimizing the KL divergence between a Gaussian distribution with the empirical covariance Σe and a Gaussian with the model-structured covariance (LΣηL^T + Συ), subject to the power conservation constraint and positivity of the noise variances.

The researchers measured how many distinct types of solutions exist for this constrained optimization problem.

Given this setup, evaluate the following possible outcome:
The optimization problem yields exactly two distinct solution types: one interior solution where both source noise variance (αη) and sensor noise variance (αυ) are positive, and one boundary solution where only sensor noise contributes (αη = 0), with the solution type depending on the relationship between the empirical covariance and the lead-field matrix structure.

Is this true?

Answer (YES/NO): NO